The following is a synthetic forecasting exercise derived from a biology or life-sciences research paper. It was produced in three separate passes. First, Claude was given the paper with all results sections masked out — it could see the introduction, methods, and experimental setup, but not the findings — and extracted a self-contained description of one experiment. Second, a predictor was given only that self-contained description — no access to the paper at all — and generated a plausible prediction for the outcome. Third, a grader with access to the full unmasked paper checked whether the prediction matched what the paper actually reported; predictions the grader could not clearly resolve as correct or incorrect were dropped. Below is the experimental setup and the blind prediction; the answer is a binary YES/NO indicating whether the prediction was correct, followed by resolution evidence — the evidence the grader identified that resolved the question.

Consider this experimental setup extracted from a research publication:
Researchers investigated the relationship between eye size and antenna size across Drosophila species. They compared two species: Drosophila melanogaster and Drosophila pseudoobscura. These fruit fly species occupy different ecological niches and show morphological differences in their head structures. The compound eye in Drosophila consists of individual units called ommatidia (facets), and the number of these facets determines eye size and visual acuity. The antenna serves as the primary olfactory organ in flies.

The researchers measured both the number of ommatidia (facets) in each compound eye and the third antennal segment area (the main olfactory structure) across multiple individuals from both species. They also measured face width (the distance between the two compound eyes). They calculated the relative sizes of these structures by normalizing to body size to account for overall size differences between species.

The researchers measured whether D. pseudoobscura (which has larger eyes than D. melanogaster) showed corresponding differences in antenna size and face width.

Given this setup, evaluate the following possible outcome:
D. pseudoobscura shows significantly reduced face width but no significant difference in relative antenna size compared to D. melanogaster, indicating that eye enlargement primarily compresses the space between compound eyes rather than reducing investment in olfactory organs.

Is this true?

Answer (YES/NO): NO